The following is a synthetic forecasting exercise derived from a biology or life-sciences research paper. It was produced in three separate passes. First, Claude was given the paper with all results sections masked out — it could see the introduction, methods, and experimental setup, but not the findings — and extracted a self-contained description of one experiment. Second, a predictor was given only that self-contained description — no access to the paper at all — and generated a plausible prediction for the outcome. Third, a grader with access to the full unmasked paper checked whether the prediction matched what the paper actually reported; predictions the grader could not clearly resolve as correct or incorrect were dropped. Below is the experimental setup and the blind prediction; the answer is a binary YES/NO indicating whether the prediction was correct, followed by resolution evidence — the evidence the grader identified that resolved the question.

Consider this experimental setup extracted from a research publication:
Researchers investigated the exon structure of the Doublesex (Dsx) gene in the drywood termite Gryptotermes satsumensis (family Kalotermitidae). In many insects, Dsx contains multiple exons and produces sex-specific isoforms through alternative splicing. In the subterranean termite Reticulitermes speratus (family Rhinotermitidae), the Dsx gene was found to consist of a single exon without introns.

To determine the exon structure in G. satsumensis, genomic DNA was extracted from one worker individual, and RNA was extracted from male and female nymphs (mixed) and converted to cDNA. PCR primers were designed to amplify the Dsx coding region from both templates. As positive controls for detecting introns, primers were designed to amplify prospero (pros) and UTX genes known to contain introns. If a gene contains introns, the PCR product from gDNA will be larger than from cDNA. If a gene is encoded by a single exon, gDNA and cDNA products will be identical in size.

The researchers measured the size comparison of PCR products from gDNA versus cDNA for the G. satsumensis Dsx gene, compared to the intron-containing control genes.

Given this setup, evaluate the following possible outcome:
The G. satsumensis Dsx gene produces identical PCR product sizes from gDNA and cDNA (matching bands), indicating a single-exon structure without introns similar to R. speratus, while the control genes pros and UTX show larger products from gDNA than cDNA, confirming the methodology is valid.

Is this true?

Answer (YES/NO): NO